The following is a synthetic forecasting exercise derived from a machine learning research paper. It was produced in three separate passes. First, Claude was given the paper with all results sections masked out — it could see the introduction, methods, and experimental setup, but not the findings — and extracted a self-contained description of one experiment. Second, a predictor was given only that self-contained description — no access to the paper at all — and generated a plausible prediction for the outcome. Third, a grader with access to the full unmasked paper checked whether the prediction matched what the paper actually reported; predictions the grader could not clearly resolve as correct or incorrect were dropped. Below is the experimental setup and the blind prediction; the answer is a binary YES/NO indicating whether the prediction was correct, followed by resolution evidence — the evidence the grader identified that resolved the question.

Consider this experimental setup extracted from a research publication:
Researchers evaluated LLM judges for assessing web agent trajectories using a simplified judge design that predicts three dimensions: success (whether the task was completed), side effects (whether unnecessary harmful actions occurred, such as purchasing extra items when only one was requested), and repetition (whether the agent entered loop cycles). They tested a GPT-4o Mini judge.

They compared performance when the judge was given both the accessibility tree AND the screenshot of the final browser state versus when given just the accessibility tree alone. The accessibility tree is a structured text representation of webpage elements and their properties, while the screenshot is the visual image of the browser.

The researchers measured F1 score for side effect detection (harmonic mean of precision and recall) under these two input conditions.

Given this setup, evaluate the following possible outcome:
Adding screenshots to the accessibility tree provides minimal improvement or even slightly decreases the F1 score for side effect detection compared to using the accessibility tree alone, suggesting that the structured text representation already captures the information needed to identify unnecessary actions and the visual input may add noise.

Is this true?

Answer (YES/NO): YES